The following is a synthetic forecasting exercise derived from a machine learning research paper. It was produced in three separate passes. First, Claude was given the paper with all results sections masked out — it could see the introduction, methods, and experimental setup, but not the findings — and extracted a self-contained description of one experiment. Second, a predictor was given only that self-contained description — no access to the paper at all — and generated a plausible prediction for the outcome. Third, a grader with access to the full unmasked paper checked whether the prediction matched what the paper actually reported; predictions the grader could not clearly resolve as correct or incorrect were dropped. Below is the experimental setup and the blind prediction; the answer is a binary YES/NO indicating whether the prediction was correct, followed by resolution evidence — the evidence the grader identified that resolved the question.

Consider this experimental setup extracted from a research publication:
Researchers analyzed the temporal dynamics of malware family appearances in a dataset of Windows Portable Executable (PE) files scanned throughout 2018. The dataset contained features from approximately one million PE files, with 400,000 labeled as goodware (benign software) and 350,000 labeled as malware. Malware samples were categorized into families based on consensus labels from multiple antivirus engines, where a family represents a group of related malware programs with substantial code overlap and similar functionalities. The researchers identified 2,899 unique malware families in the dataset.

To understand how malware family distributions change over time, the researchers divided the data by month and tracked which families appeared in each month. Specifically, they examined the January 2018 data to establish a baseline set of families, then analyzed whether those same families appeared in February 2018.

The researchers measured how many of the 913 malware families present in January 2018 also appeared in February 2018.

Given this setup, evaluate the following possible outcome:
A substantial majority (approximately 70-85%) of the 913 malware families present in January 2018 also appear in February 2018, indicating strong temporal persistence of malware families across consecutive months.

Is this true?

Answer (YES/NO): NO